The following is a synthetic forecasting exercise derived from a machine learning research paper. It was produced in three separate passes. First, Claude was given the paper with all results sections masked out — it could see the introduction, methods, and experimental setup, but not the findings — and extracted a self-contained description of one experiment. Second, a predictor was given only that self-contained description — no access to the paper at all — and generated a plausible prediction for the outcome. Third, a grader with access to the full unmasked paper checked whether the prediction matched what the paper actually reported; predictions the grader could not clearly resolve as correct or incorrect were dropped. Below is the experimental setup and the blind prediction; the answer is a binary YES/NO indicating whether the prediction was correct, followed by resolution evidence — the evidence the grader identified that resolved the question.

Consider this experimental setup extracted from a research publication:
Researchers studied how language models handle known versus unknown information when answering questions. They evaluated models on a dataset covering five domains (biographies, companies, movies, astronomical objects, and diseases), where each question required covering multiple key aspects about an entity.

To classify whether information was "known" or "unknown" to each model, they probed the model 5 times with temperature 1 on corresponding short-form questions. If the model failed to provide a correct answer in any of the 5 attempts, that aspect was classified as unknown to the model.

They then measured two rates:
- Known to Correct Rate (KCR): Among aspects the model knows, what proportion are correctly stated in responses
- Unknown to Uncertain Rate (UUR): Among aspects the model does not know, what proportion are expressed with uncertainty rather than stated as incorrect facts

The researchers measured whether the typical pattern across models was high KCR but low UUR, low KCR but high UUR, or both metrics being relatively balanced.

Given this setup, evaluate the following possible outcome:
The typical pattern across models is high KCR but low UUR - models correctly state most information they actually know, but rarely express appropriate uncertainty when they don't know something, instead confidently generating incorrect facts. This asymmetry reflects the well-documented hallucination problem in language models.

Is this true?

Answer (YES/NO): YES